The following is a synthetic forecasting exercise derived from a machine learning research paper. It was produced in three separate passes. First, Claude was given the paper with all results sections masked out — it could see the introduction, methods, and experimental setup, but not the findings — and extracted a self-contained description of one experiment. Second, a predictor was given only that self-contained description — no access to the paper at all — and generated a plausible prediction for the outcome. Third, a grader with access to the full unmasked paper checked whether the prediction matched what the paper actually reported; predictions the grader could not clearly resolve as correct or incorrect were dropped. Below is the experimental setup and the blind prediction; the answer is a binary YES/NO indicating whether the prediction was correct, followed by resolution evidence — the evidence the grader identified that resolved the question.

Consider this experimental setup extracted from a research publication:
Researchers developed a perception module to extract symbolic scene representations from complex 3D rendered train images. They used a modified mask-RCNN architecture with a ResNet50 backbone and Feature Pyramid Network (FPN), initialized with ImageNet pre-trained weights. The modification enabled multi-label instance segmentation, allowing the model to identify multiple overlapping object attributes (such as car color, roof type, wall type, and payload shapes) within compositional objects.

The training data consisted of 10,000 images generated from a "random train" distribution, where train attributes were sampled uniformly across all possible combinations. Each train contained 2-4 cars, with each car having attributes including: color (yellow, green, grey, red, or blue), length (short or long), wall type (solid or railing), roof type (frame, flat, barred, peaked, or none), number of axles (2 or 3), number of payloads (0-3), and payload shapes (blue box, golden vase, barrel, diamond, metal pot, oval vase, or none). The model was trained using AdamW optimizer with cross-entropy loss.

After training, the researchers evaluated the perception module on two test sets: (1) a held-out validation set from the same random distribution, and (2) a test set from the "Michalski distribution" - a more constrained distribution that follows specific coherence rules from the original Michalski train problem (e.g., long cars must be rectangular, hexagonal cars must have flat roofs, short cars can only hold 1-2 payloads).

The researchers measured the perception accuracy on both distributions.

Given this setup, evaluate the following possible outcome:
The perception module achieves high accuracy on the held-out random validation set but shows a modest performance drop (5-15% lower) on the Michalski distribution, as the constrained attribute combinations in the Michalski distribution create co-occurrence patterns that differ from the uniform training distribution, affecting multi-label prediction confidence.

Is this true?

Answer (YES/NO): NO